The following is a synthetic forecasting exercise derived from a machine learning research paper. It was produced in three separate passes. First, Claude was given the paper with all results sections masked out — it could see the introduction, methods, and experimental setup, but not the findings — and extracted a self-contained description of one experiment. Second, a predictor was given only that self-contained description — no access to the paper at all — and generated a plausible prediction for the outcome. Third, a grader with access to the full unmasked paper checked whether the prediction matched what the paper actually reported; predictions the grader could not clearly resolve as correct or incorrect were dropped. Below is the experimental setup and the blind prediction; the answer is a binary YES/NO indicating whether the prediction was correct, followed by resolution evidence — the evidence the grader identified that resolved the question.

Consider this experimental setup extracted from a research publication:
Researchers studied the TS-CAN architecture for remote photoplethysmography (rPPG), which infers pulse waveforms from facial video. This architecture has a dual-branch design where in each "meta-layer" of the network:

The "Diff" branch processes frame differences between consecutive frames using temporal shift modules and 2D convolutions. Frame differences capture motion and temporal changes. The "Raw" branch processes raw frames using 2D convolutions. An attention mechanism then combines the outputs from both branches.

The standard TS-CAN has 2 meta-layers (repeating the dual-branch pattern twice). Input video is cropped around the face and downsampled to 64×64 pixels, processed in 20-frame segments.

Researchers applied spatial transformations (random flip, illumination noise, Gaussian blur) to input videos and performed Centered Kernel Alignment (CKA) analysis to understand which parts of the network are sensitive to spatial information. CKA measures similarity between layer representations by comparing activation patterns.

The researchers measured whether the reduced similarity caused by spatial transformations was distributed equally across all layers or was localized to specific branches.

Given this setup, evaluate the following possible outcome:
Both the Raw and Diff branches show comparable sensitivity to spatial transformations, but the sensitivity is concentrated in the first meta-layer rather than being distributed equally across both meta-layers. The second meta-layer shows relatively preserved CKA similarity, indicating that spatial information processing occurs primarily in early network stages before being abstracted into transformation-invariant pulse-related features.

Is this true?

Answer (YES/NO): NO